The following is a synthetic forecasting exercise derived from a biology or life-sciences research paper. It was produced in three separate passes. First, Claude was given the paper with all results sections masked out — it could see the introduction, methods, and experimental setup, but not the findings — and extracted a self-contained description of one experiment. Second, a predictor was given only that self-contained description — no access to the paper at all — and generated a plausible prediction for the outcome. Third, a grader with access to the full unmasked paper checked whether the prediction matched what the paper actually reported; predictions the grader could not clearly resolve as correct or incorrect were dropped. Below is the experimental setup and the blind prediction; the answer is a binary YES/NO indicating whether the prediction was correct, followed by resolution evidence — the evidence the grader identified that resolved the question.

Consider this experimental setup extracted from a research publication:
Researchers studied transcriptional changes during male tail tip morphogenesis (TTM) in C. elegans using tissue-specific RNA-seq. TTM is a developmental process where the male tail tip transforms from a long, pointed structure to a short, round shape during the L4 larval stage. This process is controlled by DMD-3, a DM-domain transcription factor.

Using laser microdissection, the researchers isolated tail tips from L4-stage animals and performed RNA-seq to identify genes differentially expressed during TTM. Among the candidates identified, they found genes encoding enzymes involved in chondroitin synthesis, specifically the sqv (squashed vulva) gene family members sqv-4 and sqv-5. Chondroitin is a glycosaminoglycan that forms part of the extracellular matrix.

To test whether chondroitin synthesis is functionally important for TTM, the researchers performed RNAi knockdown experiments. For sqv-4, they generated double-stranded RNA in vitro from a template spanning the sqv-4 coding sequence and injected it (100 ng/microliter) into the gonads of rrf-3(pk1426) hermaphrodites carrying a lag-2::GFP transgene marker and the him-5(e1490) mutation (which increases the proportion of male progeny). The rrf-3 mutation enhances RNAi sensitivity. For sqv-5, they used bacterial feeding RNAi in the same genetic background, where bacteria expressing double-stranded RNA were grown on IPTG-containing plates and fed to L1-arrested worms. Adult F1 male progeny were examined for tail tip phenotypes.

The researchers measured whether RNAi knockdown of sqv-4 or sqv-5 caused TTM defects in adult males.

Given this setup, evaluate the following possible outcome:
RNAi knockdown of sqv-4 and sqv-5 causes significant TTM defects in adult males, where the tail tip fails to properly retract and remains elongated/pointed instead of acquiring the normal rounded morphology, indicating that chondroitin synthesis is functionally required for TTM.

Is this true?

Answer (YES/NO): NO